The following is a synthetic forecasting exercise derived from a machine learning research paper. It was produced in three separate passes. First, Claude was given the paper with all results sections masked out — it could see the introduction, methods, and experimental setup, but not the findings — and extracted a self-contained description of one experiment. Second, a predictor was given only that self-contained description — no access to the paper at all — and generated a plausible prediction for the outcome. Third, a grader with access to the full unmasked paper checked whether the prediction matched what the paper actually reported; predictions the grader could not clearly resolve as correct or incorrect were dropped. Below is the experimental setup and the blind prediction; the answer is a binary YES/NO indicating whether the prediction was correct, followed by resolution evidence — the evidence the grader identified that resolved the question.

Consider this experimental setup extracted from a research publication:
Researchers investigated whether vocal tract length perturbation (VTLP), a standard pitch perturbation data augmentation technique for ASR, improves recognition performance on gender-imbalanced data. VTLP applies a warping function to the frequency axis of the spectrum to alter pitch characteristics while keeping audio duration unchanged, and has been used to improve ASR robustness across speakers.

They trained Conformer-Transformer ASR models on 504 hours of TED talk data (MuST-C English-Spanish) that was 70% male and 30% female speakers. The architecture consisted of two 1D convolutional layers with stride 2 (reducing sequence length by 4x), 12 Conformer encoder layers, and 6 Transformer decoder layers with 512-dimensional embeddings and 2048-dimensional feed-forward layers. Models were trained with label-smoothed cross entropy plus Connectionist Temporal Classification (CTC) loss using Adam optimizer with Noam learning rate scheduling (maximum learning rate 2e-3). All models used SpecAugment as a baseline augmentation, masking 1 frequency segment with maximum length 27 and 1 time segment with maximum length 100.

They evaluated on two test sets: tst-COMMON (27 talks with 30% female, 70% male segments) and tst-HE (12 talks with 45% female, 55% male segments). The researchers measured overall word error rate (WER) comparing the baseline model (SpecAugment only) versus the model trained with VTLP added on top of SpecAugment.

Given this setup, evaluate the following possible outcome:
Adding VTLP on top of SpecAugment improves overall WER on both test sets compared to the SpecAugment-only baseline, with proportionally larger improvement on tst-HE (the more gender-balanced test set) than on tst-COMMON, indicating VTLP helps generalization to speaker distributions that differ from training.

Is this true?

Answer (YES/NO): NO